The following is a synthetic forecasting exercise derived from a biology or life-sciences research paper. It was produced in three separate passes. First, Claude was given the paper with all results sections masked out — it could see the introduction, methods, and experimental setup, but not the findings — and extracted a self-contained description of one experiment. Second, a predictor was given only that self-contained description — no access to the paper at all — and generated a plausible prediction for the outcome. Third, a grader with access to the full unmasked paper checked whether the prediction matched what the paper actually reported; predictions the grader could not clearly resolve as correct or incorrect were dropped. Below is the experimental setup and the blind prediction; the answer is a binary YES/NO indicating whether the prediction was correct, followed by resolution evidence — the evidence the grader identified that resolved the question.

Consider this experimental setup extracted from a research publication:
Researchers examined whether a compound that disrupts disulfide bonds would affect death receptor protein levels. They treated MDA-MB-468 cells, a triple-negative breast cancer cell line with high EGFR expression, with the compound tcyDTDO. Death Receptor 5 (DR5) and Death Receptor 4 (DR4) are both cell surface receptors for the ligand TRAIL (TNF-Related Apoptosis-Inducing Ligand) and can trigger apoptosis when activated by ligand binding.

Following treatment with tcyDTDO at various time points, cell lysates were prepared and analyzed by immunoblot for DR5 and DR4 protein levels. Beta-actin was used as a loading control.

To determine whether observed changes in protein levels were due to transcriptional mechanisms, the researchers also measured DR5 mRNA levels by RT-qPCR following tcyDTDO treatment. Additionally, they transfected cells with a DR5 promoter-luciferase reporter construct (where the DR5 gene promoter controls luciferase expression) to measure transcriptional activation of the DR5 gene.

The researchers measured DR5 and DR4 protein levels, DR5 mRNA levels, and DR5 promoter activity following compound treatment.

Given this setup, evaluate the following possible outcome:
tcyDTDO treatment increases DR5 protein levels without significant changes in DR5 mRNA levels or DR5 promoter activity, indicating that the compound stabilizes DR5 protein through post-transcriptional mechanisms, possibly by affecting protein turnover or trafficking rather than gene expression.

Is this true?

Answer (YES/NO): NO